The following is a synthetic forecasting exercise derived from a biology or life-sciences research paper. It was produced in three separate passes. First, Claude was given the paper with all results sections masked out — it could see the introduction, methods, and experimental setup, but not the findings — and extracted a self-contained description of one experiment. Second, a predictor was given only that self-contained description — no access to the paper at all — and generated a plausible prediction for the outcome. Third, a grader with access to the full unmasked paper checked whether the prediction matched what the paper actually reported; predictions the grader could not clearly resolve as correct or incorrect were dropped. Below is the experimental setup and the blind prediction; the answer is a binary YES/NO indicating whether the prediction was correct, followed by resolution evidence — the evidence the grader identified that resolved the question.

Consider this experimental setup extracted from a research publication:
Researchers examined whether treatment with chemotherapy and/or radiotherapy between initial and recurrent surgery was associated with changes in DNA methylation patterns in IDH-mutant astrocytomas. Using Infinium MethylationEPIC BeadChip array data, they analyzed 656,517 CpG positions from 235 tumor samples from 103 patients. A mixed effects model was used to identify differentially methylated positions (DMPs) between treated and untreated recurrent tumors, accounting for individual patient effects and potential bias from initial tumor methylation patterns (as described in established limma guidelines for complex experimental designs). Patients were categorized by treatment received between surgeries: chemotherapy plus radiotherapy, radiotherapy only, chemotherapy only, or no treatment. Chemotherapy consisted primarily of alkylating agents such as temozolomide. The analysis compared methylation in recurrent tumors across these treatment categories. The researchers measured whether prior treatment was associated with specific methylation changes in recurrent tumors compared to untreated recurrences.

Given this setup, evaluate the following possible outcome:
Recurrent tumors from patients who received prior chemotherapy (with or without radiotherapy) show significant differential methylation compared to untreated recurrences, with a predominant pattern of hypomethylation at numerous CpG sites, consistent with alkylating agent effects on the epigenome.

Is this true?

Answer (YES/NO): NO